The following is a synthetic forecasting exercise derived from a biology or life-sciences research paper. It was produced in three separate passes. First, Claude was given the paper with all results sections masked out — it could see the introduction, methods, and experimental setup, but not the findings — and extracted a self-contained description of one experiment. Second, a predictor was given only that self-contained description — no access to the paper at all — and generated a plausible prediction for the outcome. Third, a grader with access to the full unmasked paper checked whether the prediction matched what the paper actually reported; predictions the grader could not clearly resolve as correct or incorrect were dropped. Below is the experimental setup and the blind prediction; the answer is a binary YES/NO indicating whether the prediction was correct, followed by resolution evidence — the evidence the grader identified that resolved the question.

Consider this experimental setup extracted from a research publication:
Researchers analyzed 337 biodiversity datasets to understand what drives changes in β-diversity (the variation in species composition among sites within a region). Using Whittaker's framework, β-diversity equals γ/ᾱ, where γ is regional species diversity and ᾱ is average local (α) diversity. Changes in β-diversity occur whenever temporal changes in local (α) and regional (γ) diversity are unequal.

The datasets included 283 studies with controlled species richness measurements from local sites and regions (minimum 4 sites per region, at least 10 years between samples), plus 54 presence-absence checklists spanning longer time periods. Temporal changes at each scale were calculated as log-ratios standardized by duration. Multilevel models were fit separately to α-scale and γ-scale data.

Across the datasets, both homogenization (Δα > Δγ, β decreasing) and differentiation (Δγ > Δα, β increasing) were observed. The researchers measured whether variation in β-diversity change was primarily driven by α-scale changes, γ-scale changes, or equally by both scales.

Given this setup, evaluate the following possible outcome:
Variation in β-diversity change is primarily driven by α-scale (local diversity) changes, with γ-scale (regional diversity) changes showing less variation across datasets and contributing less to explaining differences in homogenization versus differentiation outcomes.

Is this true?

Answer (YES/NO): YES